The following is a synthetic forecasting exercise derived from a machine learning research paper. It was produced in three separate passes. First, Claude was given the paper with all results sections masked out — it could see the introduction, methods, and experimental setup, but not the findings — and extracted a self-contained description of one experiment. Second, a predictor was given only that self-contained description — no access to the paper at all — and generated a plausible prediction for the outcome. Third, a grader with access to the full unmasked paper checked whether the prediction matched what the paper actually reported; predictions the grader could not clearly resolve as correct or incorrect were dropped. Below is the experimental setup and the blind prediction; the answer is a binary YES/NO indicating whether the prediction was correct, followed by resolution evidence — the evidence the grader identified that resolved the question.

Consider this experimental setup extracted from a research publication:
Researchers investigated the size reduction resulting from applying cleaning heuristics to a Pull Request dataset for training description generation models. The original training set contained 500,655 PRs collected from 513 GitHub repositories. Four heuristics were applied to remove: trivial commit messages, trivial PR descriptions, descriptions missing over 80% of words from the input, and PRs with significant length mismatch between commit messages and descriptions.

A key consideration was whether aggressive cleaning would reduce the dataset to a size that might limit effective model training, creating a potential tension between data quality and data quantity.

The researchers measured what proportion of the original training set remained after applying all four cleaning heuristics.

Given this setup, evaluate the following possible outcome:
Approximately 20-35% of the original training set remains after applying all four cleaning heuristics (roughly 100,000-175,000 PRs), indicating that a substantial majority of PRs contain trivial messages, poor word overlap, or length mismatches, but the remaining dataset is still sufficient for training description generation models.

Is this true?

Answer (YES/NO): YES